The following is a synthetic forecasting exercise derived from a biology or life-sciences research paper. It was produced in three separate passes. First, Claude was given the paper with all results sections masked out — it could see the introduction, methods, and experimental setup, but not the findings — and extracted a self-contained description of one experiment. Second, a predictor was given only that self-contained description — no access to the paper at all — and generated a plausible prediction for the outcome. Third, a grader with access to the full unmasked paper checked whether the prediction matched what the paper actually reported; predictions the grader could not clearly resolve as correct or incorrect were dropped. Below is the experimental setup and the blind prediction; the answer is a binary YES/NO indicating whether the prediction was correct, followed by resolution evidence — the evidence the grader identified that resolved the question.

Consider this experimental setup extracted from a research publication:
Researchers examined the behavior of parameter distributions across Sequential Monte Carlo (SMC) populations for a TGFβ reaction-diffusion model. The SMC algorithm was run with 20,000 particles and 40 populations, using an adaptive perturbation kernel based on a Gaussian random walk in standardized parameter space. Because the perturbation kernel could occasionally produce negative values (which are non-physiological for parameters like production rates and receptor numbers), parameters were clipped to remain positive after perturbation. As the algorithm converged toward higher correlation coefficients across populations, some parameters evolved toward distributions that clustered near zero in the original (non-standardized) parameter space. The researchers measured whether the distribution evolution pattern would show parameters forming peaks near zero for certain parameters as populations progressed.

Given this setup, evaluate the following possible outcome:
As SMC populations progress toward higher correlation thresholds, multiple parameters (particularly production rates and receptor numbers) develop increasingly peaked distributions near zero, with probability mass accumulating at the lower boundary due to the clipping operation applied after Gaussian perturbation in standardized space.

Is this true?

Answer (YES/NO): YES